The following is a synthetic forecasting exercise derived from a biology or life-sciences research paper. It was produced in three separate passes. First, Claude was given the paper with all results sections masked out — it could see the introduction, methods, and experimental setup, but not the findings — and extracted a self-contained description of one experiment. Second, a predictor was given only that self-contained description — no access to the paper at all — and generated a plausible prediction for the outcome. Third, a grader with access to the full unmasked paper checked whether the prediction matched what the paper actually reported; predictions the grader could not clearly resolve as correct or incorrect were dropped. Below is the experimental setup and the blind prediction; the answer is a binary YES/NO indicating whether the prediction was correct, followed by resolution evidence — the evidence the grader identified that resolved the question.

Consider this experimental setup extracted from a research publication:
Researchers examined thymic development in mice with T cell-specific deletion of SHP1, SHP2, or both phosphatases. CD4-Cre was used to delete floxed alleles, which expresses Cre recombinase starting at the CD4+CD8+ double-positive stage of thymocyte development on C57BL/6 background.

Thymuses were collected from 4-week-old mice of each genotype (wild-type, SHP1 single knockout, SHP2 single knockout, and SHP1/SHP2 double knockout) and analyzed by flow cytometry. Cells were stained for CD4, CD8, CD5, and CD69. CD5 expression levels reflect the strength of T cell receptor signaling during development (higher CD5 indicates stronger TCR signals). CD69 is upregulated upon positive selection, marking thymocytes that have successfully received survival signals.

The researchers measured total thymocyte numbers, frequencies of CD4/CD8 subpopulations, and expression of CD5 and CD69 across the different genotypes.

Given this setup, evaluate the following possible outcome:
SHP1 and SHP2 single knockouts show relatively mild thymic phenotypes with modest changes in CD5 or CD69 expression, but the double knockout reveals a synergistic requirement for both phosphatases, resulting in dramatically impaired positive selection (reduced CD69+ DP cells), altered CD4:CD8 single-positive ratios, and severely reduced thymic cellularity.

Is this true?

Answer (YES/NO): NO